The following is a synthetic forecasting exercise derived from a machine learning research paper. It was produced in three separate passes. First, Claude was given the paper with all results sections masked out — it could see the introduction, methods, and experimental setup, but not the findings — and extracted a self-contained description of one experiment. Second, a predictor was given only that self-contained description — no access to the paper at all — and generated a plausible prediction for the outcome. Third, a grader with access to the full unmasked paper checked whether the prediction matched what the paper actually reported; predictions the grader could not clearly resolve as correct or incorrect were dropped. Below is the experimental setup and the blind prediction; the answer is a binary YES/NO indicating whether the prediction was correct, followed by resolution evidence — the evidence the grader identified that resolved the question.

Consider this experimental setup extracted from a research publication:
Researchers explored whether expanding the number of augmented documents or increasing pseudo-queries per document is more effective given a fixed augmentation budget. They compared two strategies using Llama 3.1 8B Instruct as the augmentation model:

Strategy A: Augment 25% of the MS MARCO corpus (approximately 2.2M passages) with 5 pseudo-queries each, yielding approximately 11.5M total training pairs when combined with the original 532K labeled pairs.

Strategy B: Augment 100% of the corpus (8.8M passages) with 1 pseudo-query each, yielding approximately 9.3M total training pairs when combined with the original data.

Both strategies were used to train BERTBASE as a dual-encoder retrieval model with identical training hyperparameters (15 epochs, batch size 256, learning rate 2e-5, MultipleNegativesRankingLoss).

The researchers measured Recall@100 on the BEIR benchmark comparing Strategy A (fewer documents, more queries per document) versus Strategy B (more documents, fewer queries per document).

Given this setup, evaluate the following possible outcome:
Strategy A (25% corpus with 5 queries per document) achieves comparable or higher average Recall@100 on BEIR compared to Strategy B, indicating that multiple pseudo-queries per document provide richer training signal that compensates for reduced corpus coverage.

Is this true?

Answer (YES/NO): NO